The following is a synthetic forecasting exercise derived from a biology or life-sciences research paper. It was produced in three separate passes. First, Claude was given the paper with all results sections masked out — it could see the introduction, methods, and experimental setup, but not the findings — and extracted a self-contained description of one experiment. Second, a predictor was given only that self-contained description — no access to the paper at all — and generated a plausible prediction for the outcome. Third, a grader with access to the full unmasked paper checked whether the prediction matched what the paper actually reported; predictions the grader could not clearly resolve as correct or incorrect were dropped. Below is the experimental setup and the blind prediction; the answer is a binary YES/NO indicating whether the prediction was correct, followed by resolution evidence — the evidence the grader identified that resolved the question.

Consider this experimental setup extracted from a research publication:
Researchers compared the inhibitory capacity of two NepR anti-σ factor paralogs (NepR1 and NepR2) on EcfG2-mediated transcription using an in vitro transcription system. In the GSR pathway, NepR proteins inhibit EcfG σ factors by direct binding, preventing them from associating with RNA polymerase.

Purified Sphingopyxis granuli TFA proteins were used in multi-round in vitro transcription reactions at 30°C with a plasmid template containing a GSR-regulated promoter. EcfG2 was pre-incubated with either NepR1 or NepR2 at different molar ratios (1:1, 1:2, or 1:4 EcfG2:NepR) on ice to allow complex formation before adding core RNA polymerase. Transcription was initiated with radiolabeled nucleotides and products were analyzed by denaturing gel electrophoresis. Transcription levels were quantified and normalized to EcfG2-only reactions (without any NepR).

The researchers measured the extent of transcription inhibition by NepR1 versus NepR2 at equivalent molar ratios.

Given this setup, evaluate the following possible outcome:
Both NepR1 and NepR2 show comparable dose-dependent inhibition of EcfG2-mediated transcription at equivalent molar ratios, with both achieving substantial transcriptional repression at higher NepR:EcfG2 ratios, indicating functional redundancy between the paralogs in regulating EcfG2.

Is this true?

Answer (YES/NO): NO